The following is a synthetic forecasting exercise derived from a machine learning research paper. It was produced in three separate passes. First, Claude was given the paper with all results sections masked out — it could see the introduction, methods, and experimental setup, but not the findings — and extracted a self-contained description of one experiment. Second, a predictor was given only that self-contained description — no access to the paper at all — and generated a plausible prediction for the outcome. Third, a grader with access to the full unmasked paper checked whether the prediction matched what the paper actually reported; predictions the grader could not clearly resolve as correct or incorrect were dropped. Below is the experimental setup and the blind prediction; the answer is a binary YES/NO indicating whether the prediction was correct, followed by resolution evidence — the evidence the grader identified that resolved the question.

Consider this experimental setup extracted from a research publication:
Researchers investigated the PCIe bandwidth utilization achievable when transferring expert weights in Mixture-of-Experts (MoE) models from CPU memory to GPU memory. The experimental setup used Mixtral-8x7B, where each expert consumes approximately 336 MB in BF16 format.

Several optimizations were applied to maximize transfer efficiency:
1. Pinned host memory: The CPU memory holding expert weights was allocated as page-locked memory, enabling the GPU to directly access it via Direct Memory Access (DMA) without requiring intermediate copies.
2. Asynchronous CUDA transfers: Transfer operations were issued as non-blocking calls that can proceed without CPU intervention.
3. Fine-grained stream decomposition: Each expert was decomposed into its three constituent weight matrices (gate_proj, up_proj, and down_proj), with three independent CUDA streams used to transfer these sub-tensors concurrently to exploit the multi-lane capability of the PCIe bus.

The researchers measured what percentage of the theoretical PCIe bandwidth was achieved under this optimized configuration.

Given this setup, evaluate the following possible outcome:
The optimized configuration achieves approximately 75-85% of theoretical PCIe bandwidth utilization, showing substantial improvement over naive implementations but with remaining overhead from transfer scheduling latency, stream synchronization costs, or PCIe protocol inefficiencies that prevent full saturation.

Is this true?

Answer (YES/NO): YES